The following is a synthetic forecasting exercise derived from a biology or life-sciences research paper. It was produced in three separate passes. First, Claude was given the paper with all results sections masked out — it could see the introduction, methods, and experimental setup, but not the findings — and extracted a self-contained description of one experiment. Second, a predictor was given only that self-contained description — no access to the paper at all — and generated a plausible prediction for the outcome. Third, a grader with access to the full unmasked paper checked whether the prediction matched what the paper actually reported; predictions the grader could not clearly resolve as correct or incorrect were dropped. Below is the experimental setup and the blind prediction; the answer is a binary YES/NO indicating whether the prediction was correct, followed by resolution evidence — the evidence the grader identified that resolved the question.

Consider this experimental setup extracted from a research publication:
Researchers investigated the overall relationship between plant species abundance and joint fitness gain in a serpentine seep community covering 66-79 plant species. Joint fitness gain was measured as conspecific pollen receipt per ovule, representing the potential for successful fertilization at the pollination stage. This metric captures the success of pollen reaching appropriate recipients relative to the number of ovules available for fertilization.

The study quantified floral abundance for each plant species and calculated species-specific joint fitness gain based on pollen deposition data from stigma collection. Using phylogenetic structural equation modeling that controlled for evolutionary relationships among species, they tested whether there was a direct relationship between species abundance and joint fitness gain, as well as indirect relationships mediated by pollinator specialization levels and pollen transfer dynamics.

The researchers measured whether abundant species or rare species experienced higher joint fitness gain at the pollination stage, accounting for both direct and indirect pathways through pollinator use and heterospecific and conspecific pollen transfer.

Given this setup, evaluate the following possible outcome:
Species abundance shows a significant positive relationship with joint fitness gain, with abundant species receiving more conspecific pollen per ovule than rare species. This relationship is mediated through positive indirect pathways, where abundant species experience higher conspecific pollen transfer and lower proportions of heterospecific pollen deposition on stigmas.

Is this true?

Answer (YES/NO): NO